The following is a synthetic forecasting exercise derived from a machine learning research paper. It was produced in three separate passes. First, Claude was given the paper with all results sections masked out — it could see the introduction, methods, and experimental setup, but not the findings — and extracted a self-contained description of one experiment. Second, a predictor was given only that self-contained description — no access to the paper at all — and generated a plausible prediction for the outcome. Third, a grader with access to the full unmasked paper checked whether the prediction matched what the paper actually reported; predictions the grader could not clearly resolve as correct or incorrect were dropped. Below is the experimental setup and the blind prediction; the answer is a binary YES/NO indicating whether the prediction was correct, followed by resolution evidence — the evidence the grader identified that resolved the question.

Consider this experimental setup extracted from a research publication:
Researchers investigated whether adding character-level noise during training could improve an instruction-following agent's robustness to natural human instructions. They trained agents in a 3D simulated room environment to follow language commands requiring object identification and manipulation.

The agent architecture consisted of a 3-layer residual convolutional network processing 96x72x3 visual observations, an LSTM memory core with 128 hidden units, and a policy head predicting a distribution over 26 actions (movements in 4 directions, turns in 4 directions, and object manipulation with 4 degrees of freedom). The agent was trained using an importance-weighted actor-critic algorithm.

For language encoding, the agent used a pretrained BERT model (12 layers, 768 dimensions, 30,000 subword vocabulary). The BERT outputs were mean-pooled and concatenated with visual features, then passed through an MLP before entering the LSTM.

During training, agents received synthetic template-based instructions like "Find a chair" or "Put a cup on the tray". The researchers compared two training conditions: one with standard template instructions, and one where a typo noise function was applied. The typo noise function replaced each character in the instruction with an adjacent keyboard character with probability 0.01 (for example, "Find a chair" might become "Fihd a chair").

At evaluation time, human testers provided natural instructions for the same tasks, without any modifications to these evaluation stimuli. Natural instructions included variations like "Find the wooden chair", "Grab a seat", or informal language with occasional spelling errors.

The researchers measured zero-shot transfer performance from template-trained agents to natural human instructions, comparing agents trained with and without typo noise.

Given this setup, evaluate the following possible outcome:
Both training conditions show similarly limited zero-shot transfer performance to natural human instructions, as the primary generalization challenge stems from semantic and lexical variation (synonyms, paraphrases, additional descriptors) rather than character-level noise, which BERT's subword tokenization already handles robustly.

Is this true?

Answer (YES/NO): NO